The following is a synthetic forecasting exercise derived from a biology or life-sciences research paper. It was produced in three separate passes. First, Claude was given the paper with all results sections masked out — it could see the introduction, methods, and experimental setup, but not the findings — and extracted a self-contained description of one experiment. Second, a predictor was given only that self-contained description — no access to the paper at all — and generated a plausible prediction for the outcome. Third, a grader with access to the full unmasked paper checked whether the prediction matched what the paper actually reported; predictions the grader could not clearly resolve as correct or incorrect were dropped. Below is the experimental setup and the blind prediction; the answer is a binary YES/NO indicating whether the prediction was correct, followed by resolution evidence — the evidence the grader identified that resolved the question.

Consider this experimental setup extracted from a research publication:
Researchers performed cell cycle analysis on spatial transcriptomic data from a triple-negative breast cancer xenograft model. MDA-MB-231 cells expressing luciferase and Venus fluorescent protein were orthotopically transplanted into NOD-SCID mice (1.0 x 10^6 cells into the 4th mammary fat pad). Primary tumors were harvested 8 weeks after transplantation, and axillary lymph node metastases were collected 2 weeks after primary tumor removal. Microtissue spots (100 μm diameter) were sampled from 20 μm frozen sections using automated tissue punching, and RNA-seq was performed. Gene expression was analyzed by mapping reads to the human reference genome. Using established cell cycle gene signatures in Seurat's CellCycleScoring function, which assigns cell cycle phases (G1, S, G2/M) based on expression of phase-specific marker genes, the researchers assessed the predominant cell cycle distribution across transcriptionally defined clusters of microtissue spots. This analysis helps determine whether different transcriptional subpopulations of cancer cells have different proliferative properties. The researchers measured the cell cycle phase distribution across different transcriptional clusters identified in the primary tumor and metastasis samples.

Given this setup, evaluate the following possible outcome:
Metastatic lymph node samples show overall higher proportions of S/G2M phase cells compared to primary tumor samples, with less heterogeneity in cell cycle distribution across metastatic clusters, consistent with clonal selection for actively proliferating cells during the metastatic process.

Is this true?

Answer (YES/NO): NO